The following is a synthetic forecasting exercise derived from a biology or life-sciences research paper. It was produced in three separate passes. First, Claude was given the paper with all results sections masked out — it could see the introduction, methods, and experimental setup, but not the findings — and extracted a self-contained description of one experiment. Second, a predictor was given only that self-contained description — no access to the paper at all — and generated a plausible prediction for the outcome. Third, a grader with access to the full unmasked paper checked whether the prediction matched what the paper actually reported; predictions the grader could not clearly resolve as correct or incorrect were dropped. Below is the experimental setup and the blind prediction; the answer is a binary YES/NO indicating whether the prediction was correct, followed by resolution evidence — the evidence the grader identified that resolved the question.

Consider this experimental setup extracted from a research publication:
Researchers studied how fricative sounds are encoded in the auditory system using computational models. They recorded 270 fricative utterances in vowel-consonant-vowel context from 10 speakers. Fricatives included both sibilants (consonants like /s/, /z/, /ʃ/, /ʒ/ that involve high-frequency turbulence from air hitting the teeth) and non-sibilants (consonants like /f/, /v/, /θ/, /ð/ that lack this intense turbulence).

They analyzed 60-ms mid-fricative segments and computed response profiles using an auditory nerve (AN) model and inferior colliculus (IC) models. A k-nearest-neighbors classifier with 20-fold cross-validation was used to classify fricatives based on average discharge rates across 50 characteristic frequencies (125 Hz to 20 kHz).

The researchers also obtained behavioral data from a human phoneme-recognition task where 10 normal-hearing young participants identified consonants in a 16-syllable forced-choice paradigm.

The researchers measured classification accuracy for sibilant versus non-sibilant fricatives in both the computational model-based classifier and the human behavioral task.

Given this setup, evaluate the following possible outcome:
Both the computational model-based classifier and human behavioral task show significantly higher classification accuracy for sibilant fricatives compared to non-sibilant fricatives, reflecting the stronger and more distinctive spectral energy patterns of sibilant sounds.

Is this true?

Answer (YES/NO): YES